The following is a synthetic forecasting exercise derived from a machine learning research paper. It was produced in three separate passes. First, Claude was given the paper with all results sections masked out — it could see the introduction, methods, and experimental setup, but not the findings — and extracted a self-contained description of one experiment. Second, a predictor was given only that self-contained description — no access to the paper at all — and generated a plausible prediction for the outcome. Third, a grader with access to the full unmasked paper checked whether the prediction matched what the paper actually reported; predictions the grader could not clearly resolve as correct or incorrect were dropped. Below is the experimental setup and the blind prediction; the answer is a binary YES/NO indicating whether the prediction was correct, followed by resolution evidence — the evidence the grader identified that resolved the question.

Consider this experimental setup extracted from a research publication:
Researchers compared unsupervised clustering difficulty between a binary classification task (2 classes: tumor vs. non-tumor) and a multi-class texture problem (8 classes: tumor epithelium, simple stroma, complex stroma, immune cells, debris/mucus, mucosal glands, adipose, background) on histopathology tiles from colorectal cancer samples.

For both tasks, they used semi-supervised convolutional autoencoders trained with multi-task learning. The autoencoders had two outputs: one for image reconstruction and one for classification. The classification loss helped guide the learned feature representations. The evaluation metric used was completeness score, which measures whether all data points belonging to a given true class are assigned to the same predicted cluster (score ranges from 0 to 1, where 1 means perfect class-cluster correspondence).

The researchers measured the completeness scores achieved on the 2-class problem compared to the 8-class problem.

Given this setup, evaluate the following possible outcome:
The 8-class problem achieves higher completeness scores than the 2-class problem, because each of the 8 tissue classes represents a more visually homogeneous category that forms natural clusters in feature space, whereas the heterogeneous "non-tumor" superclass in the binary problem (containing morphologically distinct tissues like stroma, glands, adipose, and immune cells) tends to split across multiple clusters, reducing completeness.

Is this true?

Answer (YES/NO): NO